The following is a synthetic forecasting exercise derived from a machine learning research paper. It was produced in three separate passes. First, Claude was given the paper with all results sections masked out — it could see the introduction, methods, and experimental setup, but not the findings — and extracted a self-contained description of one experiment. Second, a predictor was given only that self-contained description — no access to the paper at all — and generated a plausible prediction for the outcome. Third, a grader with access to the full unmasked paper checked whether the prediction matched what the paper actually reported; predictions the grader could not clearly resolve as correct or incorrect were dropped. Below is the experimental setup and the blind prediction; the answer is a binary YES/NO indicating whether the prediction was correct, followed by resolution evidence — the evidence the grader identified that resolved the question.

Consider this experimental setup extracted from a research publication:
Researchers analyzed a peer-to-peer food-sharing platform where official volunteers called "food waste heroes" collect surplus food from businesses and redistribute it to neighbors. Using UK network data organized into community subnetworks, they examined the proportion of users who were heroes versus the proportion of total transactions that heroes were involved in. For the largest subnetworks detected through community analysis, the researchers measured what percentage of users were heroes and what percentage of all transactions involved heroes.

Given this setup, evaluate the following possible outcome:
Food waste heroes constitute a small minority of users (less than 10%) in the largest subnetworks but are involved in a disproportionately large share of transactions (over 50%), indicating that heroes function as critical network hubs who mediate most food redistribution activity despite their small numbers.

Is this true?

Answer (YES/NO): NO